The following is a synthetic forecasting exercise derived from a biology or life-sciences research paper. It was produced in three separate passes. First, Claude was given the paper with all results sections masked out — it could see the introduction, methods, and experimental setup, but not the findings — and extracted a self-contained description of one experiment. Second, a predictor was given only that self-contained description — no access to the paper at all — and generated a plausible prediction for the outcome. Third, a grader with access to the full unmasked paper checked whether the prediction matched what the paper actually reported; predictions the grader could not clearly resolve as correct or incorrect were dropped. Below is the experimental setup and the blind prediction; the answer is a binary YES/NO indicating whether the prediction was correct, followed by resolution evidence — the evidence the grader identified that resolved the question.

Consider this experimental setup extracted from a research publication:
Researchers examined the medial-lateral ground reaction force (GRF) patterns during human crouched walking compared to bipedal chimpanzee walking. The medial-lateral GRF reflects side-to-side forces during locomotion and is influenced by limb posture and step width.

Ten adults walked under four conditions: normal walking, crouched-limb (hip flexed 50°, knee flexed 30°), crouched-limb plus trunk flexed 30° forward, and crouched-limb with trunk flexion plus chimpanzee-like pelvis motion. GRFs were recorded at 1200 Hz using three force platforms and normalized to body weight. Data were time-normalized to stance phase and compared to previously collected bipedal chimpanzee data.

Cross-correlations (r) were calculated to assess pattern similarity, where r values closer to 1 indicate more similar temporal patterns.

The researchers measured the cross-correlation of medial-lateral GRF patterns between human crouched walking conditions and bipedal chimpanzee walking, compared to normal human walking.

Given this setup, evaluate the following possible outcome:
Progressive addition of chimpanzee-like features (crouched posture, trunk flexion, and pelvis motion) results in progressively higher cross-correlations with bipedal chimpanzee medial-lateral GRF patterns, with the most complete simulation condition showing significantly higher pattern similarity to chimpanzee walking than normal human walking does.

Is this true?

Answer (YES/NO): NO